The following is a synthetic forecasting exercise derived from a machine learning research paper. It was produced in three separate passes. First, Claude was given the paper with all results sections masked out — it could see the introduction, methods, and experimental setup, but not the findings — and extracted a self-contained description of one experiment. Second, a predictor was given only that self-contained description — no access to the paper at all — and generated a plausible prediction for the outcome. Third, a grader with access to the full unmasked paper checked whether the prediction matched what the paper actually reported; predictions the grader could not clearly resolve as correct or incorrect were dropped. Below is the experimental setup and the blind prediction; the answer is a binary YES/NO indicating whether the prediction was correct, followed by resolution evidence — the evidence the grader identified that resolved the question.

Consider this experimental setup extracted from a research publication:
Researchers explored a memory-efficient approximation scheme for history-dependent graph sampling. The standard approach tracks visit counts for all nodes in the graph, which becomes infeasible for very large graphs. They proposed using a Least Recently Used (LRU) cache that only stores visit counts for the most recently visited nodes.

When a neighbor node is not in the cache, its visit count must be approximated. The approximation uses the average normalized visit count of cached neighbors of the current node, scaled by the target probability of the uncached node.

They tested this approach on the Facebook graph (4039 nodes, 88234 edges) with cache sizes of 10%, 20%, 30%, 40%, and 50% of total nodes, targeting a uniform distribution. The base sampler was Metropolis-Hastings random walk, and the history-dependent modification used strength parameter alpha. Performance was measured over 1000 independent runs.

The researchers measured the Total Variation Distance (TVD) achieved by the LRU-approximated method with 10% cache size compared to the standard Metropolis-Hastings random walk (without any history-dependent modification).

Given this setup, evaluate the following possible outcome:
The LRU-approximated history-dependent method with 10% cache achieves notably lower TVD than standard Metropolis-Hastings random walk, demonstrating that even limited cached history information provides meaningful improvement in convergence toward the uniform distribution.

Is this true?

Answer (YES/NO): YES